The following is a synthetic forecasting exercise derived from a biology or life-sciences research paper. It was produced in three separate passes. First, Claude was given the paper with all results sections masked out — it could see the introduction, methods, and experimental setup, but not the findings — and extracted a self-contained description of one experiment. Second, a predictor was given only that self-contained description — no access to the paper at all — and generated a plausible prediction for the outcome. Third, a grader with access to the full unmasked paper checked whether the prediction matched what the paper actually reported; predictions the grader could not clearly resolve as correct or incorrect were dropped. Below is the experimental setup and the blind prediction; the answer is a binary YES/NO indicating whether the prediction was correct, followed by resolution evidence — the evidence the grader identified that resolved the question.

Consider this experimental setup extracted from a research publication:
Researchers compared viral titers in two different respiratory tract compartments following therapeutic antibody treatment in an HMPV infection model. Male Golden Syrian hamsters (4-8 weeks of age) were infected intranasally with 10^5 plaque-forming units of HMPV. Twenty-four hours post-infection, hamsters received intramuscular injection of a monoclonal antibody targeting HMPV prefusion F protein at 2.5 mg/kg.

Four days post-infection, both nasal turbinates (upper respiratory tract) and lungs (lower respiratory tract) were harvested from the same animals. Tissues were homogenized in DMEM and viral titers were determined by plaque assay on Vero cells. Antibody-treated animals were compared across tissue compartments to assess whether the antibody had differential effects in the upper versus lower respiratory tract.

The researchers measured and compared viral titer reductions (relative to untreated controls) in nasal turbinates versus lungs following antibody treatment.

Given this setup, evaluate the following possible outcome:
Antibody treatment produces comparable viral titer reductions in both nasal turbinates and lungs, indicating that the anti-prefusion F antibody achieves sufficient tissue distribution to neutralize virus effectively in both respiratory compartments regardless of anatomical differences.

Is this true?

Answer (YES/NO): NO